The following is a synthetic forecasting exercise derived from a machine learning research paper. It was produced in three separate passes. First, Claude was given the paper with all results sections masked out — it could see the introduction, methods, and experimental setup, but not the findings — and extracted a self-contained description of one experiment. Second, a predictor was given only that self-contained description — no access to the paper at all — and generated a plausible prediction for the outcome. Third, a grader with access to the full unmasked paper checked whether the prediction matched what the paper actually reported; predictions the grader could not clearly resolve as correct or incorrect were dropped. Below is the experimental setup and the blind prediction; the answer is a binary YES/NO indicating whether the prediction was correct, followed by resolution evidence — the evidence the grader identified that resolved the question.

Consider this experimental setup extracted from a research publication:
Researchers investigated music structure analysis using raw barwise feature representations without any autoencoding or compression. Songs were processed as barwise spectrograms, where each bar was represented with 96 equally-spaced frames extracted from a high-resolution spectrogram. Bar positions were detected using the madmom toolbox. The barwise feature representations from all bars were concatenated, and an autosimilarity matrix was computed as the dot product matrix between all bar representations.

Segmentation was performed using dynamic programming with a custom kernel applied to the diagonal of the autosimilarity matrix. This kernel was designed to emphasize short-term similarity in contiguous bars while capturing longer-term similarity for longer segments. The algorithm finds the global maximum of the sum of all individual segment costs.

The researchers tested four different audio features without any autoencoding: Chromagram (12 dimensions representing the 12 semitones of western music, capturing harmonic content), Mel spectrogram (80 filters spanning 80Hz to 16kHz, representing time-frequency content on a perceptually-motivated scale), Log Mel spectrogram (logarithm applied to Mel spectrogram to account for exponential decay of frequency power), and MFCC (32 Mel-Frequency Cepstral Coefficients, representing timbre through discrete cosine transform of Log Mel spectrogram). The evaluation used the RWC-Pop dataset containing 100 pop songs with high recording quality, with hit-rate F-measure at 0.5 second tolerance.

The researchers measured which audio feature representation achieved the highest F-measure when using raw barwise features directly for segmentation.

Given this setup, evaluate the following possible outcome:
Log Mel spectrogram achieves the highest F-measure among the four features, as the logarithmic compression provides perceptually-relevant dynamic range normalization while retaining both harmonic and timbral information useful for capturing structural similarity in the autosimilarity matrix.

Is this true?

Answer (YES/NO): NO